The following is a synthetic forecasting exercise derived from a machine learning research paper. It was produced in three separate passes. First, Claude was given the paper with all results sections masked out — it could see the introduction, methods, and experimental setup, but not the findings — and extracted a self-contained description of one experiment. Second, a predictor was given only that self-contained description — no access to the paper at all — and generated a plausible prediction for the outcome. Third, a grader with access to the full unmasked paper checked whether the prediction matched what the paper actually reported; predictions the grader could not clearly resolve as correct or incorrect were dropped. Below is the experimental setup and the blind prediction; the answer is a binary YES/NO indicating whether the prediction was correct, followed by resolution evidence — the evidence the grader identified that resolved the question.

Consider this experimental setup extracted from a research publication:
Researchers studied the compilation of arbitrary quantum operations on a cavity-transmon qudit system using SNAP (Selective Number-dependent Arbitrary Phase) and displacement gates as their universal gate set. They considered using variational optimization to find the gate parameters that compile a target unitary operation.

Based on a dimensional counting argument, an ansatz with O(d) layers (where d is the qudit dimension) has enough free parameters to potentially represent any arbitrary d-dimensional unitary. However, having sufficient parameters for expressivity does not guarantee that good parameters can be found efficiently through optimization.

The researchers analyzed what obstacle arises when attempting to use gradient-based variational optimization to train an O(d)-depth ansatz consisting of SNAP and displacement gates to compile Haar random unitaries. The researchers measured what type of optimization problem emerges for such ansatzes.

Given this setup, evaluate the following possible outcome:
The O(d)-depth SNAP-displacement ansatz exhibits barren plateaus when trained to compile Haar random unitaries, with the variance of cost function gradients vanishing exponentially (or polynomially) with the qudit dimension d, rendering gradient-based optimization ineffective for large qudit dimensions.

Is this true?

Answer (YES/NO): YES